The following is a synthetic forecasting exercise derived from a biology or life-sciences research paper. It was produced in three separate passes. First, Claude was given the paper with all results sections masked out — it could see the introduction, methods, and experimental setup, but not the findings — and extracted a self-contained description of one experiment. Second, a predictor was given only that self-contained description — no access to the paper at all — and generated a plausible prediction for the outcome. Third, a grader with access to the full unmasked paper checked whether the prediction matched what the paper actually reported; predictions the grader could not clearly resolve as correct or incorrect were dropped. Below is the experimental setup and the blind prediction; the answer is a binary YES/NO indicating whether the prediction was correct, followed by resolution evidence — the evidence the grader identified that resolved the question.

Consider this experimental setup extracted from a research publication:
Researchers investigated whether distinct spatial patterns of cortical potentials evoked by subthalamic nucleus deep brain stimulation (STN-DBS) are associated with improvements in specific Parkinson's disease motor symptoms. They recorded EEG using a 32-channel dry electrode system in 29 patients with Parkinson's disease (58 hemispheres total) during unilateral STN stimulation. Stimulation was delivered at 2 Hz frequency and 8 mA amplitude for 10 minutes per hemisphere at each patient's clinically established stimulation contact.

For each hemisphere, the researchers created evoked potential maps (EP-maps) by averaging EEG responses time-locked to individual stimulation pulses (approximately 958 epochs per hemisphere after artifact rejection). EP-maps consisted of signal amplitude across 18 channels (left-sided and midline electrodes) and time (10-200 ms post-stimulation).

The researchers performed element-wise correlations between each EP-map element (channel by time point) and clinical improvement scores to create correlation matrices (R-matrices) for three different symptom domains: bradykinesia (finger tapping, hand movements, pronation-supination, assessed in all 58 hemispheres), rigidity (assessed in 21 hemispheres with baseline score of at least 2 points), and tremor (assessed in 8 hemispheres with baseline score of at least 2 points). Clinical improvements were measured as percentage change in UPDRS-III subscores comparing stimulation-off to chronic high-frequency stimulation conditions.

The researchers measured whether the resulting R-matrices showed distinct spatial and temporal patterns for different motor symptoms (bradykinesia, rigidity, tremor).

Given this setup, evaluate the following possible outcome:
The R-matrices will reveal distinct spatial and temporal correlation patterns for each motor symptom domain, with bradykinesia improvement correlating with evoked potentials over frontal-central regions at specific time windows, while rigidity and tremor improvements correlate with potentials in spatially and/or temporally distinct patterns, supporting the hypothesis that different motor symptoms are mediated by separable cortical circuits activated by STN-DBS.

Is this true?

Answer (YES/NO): NO